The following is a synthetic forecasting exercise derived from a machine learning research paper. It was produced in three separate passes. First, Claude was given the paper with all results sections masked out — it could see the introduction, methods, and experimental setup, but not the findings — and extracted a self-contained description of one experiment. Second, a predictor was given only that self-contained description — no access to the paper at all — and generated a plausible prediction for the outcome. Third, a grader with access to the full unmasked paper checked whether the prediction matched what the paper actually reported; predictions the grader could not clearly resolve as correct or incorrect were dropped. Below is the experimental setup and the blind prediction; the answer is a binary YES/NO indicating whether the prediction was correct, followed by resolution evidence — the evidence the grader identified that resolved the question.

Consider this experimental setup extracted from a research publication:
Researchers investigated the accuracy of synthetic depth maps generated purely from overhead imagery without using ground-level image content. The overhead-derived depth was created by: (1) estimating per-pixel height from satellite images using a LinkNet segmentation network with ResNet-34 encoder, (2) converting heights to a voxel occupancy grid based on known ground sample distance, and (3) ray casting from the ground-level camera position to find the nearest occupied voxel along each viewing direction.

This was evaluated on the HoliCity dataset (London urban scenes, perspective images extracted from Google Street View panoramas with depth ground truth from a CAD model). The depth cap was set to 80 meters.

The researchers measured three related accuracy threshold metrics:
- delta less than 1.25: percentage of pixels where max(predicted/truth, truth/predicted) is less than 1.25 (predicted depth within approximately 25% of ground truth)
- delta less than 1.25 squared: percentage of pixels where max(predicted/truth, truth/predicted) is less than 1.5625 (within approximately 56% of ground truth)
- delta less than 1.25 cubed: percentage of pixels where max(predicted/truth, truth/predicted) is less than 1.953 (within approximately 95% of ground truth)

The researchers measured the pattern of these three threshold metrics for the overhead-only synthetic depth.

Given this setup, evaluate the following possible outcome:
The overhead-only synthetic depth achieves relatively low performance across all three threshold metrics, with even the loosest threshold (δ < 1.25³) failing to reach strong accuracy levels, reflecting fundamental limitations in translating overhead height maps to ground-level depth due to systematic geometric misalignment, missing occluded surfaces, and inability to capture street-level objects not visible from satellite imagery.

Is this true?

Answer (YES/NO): NO